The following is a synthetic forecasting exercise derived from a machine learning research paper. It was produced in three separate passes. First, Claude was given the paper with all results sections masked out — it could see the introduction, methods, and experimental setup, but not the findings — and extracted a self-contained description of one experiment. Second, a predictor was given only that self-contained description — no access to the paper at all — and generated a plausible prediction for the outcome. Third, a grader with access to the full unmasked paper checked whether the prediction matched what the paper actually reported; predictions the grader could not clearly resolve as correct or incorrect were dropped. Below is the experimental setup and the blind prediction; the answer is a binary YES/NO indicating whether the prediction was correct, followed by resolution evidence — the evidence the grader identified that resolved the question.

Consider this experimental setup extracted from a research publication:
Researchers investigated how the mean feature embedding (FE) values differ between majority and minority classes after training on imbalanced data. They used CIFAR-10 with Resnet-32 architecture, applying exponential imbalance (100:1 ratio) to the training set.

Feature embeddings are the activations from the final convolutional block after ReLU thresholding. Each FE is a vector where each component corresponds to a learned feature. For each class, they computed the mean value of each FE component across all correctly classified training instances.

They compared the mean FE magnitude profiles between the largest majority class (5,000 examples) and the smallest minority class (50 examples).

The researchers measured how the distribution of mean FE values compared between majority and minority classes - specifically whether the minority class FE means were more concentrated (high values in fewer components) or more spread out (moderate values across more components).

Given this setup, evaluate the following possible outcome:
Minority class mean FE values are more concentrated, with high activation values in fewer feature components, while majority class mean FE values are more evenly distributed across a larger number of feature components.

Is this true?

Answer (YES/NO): YES